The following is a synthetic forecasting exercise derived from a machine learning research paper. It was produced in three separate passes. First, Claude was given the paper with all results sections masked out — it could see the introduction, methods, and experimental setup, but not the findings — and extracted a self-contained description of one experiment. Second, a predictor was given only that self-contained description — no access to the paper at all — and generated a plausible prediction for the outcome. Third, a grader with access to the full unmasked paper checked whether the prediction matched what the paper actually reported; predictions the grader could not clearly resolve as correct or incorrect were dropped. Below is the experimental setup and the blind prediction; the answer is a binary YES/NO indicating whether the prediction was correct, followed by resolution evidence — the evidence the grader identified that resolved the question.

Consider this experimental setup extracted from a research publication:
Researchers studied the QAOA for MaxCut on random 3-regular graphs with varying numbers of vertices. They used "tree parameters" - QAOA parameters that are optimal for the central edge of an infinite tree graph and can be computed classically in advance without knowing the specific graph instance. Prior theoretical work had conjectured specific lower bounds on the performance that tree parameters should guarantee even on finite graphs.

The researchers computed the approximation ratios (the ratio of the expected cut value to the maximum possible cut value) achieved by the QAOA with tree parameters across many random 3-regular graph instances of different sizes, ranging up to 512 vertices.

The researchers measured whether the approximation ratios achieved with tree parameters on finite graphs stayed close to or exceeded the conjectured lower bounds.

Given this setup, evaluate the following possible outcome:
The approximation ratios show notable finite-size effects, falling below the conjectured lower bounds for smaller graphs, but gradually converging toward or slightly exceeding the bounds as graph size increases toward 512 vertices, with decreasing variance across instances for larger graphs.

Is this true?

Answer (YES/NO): NO